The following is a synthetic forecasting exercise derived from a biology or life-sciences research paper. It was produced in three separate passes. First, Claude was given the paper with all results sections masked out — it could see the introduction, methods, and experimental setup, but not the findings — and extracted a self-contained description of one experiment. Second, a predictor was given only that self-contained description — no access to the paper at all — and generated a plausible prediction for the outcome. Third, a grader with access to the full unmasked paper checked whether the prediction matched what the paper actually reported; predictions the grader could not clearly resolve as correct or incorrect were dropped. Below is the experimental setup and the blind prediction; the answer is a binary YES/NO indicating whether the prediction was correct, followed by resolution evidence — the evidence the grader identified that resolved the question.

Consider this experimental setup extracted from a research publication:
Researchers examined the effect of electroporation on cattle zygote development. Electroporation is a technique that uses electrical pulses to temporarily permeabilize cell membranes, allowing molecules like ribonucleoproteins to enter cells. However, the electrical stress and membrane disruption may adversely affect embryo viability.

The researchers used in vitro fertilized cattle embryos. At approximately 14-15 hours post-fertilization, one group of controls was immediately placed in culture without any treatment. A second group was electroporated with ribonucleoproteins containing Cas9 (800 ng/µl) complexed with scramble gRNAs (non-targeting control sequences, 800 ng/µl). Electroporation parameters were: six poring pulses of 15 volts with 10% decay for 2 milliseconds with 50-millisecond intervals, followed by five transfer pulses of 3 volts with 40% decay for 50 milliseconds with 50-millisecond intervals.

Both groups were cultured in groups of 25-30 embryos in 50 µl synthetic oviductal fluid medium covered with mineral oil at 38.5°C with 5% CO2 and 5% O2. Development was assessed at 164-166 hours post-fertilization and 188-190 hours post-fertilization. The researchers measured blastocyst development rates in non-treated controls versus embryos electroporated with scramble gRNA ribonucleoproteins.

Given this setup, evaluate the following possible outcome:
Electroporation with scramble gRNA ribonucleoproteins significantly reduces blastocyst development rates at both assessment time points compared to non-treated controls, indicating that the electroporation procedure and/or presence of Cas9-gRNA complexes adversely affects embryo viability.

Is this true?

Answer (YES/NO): NO